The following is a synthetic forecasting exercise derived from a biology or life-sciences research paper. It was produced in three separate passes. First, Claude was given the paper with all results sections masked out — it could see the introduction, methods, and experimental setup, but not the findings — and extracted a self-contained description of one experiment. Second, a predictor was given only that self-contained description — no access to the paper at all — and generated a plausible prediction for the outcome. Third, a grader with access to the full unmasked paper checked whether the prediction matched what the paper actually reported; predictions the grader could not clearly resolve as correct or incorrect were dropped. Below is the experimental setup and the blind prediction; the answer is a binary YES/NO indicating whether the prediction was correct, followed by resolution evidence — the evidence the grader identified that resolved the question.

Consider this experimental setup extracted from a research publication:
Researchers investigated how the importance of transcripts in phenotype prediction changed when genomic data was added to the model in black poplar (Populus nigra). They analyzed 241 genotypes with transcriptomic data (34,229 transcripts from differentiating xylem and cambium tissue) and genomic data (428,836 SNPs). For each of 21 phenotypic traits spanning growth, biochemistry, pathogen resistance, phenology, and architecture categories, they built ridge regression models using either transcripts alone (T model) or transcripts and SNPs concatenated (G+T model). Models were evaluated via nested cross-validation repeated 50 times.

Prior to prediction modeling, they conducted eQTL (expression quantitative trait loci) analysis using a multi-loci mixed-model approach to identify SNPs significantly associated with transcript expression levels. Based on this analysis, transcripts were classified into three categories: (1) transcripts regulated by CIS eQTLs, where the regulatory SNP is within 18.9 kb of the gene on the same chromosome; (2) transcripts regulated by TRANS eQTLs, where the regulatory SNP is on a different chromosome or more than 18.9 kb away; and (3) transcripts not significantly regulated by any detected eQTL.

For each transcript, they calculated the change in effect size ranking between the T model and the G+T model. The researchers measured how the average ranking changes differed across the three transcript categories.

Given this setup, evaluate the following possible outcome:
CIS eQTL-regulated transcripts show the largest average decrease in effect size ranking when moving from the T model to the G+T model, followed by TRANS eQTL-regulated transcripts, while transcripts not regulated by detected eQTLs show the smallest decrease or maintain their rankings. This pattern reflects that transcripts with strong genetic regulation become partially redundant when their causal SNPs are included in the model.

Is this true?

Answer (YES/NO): NO